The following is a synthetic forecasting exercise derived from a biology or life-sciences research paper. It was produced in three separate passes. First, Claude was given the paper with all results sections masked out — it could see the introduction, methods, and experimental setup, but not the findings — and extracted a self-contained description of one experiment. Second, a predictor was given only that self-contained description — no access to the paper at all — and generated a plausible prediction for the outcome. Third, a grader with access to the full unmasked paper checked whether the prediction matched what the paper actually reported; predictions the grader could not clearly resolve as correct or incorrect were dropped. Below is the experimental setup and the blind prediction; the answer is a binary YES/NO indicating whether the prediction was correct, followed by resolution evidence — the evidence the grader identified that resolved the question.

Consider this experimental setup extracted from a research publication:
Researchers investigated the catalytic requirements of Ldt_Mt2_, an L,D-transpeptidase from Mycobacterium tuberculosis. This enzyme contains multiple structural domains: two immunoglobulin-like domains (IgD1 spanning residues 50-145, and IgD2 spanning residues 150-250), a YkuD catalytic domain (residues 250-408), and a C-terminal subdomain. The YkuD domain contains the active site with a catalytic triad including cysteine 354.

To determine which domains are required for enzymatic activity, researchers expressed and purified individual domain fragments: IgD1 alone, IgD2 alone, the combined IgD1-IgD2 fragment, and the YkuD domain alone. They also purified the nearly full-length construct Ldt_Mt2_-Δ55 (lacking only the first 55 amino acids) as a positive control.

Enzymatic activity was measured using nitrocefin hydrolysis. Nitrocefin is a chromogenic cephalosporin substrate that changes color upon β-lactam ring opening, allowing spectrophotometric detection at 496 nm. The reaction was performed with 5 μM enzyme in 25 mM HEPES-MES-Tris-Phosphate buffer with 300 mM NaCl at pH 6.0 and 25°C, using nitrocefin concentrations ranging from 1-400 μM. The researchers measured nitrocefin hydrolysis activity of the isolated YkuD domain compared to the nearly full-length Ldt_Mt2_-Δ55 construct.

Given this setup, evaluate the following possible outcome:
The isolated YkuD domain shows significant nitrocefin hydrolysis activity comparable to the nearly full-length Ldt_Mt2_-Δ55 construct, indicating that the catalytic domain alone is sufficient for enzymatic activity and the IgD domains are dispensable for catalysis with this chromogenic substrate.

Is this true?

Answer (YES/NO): NO